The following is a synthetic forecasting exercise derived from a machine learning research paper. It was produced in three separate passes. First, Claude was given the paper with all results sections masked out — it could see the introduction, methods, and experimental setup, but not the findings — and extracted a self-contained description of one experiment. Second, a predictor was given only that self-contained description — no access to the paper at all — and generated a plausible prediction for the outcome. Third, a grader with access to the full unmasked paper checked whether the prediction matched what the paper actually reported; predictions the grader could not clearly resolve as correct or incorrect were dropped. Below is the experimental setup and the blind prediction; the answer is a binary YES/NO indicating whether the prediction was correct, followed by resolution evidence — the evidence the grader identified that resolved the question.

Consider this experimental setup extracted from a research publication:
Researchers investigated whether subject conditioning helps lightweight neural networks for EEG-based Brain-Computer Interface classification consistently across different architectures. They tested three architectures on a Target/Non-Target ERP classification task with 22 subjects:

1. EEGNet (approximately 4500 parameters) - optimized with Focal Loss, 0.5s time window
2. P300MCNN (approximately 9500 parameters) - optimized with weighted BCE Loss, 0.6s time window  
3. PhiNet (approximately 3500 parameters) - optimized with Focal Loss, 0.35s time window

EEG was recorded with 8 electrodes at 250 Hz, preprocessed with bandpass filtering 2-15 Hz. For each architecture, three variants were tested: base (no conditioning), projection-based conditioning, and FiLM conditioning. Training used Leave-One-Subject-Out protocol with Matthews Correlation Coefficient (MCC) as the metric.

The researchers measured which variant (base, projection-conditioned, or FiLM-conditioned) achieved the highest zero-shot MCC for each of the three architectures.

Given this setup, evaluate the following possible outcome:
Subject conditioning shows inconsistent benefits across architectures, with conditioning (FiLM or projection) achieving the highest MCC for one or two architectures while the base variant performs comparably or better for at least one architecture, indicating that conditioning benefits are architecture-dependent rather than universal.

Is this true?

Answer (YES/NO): YES